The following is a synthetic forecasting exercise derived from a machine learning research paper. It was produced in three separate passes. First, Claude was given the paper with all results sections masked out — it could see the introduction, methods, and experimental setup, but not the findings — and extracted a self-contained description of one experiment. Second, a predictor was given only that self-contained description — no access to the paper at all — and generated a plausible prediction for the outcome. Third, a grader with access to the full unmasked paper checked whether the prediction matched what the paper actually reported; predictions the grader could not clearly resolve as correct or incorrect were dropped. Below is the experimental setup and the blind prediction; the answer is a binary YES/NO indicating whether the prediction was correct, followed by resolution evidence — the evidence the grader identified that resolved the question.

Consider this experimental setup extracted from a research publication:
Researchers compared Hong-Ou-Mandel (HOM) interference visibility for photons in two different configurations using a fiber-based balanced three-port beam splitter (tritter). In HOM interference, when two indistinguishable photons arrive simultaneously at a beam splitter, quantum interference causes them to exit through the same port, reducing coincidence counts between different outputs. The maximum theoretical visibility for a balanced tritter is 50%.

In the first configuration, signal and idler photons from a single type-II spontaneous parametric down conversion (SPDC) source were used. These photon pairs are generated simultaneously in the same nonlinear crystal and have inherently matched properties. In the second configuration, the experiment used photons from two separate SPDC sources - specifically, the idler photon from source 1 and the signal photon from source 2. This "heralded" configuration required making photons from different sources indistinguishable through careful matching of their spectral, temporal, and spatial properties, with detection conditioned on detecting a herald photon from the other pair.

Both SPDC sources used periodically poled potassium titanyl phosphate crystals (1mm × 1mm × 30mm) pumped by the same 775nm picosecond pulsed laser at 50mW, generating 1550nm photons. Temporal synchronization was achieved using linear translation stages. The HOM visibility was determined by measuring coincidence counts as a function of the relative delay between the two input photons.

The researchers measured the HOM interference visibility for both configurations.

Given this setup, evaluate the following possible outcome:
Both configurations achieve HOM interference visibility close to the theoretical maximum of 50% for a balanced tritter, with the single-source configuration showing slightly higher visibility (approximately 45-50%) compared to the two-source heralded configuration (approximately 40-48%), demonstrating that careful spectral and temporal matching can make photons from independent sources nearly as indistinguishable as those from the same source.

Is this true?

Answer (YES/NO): YES